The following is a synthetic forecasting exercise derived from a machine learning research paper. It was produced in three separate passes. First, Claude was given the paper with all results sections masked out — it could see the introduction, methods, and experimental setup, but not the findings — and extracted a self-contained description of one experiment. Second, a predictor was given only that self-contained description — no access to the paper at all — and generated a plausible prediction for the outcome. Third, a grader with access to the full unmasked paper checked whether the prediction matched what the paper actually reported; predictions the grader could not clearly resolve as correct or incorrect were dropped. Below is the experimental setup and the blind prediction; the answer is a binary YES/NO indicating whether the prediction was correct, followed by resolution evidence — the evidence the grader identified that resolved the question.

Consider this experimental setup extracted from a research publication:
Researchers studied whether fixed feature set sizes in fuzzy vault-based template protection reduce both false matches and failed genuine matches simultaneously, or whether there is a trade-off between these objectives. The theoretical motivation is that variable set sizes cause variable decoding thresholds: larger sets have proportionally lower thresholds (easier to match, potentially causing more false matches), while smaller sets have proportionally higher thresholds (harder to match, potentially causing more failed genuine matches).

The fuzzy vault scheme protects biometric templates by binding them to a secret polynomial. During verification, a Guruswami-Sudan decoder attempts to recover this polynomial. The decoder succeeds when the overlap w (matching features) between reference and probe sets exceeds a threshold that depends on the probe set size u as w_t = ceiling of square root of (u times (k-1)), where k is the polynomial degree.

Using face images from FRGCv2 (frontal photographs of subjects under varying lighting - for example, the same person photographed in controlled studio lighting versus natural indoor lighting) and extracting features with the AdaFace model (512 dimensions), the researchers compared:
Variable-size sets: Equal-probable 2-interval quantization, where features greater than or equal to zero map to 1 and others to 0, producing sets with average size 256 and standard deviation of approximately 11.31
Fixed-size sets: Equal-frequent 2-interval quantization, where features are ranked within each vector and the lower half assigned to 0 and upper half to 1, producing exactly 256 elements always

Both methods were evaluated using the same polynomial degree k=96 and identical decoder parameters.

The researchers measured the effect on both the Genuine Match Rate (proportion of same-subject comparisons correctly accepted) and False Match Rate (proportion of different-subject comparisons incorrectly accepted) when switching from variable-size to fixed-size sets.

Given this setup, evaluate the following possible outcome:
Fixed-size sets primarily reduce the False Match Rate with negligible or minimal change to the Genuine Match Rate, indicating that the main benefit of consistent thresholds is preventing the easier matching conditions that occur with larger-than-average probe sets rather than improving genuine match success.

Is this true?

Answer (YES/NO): YES